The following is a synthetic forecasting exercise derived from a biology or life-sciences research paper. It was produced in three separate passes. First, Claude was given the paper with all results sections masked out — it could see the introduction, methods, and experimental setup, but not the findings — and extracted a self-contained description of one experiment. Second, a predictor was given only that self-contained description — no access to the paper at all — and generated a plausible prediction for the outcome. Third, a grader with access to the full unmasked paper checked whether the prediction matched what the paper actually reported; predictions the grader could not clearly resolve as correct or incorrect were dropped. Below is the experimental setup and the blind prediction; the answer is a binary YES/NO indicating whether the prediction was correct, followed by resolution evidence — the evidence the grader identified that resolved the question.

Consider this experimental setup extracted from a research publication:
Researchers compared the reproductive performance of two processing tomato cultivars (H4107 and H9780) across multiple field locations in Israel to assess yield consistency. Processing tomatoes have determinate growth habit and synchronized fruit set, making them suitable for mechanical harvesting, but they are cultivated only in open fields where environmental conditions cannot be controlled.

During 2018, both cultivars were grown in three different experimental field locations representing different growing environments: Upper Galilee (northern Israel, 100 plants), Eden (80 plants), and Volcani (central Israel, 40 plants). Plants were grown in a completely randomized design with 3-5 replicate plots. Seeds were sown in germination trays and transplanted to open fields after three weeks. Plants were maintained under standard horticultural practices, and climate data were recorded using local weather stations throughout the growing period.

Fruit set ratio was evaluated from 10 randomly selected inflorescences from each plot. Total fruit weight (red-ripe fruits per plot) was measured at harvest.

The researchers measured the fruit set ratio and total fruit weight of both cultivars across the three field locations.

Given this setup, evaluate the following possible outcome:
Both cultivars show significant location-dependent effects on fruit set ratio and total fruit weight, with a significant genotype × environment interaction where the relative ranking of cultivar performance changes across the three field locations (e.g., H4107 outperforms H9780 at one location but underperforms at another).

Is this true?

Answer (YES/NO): NO